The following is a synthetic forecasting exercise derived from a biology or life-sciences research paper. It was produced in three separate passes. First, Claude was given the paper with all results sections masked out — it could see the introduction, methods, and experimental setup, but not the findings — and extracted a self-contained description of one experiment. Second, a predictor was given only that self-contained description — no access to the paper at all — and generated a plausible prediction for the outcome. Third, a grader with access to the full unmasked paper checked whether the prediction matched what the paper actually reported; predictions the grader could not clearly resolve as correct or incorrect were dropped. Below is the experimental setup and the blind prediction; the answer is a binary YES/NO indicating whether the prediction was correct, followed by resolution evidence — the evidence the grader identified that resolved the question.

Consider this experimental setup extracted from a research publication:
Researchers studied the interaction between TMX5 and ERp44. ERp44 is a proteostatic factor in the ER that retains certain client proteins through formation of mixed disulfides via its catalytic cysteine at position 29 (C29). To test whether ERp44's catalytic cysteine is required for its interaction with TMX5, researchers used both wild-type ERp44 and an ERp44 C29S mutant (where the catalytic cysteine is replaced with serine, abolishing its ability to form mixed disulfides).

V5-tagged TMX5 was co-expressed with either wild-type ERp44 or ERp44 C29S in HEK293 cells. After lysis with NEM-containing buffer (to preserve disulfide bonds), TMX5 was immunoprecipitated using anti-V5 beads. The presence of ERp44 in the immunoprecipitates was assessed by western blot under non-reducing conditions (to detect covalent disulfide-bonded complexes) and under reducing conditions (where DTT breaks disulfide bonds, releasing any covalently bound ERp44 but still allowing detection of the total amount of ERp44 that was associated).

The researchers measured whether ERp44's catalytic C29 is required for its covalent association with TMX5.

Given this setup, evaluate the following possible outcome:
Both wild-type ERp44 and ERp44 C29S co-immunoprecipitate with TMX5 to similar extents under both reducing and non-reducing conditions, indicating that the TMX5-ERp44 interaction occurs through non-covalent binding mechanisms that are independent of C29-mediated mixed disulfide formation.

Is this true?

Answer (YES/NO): NO